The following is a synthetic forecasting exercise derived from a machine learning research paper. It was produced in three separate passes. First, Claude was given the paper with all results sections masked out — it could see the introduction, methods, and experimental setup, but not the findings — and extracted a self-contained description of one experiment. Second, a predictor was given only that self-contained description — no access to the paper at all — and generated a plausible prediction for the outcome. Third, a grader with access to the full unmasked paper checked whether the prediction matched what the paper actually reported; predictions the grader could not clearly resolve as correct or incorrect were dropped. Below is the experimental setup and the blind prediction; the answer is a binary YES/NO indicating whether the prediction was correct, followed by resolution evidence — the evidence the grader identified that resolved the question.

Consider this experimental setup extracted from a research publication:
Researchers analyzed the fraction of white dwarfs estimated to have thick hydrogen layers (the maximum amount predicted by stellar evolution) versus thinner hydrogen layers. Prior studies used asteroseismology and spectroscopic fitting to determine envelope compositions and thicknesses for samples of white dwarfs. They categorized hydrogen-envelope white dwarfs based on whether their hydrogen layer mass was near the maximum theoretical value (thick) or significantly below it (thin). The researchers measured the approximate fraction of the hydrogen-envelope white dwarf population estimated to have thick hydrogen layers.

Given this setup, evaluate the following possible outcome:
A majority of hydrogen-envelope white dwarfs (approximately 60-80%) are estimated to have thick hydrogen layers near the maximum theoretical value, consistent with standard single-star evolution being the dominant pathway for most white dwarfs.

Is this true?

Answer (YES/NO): NO